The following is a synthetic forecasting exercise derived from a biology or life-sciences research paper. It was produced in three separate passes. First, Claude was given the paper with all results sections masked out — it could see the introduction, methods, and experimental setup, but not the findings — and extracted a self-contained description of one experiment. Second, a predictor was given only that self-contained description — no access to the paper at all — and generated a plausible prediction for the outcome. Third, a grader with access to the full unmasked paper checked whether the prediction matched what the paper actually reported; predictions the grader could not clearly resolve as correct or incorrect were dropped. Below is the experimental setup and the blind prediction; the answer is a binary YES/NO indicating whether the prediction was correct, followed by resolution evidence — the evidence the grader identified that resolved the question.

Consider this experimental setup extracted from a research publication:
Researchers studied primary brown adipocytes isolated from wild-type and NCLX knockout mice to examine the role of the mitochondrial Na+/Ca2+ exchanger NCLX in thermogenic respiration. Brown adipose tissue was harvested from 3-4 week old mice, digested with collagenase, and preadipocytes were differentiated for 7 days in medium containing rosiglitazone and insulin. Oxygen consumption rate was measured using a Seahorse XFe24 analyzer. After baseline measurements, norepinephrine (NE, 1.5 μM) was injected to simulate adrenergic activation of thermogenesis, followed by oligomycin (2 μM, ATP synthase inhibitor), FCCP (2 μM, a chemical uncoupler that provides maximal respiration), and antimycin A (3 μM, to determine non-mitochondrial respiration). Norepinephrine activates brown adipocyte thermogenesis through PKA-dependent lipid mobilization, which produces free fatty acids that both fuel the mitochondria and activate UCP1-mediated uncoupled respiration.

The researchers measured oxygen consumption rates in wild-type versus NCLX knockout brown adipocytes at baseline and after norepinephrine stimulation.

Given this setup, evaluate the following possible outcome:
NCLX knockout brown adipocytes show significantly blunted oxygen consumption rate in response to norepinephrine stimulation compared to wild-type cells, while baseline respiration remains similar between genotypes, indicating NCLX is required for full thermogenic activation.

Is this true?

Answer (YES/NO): YES